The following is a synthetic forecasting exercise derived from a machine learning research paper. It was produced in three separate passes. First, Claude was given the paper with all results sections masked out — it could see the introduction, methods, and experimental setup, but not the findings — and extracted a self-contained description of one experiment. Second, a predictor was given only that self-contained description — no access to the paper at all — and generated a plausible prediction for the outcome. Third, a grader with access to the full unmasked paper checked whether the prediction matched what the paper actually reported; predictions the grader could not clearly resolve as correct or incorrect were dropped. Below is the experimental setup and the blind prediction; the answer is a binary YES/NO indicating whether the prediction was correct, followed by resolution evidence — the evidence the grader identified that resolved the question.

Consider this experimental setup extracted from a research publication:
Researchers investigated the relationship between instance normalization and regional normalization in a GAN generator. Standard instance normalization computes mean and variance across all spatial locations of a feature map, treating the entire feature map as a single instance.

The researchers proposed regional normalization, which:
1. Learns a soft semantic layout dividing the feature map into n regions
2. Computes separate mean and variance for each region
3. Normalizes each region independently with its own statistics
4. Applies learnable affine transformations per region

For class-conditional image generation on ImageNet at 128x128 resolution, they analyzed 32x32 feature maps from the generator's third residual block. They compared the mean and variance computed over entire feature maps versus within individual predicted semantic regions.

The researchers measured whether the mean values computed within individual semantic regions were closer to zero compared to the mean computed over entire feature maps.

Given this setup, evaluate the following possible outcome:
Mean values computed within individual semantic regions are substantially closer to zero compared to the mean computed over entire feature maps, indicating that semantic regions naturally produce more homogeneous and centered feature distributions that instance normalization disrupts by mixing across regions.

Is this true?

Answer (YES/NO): YES